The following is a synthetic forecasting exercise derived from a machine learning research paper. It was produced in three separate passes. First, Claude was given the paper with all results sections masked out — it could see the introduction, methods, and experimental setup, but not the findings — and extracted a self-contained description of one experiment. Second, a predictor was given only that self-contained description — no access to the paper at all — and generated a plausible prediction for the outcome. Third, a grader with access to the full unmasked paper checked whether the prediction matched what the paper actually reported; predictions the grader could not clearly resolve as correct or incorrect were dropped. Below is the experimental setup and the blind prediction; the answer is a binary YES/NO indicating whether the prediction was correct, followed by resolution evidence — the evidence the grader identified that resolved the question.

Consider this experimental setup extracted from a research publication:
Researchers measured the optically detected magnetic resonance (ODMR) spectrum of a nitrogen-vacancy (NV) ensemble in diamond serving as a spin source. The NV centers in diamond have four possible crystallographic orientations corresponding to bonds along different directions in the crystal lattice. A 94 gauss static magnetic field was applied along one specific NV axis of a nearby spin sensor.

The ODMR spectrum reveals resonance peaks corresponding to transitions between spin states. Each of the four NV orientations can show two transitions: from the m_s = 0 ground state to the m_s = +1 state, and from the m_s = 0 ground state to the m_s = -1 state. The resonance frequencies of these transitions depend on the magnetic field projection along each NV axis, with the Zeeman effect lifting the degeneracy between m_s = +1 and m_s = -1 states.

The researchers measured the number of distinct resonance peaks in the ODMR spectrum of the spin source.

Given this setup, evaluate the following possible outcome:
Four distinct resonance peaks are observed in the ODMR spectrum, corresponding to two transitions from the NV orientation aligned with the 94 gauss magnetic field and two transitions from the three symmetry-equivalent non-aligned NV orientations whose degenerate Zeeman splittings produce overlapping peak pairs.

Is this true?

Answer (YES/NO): NO